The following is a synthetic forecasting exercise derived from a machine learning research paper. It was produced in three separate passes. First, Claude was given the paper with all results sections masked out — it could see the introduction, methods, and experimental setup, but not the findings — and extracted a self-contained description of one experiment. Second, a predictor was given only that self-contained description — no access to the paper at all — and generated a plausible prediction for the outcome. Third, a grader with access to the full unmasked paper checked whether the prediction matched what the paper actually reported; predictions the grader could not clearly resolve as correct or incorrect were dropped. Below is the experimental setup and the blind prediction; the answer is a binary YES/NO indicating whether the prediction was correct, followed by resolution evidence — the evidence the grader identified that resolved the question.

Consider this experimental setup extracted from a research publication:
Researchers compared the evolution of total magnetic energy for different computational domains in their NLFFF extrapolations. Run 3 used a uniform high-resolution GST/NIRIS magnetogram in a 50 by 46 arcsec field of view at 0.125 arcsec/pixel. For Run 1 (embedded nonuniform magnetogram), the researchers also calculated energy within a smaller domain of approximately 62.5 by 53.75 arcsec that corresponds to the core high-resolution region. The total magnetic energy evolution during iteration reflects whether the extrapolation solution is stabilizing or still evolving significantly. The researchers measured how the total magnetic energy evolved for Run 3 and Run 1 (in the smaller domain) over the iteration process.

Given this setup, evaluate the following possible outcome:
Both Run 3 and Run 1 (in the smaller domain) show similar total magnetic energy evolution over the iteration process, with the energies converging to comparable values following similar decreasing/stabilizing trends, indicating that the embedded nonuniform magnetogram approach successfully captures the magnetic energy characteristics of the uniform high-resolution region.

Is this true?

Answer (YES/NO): NO